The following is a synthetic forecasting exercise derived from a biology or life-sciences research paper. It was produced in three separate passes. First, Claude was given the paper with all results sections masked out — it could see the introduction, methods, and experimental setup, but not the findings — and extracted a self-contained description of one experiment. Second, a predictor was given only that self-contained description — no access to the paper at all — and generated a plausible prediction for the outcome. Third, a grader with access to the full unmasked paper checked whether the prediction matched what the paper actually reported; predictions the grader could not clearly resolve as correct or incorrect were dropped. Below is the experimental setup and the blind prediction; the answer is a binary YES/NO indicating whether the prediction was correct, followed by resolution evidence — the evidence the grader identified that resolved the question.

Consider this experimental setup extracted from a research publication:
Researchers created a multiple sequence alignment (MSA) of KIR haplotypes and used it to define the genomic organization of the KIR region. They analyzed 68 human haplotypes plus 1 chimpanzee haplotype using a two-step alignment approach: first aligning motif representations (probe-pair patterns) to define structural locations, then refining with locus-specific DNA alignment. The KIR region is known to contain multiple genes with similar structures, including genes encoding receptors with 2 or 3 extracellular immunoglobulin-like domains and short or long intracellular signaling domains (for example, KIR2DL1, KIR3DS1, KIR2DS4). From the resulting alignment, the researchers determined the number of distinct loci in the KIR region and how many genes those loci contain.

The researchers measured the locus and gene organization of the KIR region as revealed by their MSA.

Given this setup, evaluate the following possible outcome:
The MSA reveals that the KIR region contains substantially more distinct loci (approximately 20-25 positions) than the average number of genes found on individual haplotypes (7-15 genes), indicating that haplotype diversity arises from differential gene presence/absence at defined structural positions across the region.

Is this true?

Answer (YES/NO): NO